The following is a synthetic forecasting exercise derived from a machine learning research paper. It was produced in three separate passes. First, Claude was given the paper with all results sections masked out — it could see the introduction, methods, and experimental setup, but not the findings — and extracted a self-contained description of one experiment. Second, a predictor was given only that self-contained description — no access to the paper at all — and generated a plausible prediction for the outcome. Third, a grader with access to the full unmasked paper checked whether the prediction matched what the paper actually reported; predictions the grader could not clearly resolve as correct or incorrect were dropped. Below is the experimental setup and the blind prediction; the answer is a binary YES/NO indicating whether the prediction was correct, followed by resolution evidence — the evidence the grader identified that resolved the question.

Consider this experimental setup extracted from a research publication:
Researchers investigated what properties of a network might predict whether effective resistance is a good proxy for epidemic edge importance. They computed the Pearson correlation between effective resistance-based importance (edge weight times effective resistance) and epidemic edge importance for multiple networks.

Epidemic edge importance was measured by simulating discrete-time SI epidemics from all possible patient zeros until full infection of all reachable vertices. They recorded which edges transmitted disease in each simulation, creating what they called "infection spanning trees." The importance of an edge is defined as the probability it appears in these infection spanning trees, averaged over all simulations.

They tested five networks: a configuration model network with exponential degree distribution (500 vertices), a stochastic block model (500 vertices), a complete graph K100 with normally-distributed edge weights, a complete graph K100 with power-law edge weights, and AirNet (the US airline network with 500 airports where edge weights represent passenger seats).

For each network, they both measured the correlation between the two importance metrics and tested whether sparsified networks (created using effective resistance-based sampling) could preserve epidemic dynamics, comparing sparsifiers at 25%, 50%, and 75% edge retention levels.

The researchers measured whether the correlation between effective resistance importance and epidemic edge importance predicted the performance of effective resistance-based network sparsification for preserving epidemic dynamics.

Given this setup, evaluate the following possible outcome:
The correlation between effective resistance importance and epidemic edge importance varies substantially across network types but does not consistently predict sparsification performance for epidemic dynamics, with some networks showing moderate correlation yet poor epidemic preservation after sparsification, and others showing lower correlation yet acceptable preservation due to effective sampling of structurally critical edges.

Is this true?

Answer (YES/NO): NO